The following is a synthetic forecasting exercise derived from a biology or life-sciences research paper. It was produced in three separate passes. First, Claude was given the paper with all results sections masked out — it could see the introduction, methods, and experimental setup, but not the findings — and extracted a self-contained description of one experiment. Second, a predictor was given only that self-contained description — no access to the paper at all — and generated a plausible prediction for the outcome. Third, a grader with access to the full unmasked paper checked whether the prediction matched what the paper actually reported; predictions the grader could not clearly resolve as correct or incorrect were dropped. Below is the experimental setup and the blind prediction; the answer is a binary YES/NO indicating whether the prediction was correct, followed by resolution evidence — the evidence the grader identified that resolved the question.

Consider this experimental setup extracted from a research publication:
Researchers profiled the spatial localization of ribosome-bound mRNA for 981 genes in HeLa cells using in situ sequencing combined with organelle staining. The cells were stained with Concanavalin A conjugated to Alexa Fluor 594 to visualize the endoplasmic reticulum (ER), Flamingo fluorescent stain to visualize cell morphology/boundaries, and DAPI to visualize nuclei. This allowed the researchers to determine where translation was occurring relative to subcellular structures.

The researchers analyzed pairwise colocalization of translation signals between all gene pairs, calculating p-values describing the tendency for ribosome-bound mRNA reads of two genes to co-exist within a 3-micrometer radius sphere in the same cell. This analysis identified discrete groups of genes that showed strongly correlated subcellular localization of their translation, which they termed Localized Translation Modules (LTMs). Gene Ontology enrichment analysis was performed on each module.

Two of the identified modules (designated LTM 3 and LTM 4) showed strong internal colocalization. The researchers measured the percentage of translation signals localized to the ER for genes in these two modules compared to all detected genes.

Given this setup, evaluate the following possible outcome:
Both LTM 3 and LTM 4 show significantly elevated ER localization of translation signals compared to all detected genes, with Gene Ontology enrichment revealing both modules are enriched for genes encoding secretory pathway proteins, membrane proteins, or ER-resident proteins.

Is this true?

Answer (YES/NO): NO